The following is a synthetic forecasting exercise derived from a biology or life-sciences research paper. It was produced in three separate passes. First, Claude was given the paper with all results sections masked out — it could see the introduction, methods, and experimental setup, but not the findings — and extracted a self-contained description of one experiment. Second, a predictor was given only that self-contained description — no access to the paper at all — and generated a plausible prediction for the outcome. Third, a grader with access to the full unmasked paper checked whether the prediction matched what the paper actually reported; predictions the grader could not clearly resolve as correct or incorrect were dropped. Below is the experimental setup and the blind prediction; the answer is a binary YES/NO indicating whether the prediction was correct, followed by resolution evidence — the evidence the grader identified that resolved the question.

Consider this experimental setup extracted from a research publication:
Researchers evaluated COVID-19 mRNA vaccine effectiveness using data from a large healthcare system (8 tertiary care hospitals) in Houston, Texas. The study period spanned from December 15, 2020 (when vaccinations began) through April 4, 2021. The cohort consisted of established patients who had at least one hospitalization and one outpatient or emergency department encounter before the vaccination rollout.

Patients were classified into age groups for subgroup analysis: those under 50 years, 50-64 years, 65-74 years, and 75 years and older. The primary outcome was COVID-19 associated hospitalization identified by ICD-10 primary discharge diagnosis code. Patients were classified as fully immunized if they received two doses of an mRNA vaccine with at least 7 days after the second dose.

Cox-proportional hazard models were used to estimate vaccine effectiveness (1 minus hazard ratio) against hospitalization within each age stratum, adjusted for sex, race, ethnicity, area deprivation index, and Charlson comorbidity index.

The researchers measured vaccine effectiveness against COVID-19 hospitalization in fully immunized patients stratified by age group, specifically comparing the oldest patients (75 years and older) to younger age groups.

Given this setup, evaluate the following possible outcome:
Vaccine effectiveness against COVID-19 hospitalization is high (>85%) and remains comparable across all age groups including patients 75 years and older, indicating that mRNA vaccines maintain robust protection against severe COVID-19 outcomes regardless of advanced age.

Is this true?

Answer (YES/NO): YES